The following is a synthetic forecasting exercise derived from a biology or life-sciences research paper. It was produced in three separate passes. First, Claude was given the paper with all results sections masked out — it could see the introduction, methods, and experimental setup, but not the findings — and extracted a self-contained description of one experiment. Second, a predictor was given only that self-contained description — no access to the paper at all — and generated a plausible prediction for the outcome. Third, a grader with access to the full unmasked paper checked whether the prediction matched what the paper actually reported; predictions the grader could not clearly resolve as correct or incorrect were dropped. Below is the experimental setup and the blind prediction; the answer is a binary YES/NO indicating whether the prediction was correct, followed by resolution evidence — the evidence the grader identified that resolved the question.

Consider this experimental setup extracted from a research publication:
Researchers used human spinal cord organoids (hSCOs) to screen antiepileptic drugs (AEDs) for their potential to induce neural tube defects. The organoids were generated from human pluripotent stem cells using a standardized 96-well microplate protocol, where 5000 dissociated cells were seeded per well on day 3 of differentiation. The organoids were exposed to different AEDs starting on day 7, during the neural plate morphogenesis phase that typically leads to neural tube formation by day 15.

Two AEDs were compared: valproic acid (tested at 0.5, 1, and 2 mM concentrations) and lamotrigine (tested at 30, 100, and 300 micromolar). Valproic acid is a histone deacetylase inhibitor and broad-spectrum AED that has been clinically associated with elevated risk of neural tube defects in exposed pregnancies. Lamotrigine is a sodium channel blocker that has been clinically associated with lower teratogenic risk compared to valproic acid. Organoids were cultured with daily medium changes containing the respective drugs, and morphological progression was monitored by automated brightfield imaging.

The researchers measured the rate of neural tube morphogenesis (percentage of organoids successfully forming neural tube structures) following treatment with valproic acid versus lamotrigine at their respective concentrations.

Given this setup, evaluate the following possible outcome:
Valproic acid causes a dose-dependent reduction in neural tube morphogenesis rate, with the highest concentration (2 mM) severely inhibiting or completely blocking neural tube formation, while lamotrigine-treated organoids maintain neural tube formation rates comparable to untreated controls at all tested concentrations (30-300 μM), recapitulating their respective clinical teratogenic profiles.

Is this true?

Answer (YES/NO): YES